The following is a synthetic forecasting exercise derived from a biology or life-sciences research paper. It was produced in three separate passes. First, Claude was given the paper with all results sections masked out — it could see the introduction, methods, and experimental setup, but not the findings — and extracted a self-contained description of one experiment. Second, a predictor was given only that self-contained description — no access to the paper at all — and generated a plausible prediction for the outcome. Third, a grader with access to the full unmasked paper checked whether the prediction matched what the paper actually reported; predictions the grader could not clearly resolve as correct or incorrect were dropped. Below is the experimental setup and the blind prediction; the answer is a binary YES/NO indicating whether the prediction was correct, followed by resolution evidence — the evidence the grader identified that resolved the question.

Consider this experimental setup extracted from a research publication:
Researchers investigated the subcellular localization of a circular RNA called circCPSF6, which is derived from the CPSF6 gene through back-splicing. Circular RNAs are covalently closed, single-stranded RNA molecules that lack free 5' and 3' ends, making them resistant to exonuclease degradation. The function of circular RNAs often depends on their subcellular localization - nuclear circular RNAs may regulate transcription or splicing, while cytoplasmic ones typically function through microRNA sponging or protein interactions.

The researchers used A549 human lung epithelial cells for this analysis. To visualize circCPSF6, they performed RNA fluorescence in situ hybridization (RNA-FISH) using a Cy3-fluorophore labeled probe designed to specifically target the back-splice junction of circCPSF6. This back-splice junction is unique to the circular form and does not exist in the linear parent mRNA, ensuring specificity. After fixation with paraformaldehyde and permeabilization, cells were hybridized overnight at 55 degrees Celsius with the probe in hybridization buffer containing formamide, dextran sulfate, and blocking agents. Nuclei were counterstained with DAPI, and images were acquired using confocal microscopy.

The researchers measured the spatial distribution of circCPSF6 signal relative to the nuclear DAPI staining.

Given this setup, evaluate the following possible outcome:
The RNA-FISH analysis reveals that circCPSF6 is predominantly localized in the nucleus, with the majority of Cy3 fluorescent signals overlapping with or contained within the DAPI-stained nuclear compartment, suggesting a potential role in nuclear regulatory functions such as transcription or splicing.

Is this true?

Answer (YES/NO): NO